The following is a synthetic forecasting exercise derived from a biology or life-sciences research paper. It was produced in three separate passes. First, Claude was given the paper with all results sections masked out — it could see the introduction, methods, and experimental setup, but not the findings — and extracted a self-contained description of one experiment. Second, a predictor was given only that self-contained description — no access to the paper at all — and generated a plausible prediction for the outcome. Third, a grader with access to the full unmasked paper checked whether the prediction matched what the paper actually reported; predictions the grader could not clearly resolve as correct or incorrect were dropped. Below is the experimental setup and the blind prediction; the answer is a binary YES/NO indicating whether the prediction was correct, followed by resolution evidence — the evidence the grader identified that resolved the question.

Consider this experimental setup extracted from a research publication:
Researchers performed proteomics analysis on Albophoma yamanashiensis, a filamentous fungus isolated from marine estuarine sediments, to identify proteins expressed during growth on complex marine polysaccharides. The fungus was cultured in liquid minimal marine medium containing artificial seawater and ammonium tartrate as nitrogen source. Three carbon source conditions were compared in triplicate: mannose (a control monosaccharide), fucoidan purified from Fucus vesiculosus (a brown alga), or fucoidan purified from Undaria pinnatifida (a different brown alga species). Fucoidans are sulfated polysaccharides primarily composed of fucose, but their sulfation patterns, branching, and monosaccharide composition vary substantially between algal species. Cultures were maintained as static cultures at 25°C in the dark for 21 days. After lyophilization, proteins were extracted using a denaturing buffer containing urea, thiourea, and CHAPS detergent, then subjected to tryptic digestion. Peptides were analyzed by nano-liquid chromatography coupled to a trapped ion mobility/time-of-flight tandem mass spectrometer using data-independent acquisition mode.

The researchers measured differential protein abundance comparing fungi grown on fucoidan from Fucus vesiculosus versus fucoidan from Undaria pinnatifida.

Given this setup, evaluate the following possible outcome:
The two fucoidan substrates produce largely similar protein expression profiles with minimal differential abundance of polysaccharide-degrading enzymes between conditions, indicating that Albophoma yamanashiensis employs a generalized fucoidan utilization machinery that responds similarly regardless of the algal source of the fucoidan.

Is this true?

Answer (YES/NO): NO